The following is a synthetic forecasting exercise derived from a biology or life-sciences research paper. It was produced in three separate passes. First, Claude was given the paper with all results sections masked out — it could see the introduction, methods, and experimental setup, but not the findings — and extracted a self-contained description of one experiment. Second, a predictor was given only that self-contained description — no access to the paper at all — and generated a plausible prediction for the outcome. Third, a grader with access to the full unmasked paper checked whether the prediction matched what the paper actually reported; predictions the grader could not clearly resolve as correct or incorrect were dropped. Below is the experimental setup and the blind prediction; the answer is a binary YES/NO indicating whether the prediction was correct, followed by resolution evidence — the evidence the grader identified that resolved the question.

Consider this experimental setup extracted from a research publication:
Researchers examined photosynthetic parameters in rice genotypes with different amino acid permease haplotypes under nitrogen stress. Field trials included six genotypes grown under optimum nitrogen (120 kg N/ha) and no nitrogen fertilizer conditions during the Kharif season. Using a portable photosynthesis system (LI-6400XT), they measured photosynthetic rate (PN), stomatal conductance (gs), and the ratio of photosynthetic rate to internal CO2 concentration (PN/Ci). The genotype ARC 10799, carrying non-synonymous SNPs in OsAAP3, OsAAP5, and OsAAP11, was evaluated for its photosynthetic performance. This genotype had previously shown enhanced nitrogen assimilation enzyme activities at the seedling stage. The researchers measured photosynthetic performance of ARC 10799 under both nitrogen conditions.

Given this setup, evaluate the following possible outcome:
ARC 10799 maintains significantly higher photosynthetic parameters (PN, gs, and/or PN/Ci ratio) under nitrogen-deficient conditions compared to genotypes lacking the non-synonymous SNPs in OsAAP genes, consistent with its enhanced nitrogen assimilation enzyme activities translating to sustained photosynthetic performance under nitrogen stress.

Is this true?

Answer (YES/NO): NO